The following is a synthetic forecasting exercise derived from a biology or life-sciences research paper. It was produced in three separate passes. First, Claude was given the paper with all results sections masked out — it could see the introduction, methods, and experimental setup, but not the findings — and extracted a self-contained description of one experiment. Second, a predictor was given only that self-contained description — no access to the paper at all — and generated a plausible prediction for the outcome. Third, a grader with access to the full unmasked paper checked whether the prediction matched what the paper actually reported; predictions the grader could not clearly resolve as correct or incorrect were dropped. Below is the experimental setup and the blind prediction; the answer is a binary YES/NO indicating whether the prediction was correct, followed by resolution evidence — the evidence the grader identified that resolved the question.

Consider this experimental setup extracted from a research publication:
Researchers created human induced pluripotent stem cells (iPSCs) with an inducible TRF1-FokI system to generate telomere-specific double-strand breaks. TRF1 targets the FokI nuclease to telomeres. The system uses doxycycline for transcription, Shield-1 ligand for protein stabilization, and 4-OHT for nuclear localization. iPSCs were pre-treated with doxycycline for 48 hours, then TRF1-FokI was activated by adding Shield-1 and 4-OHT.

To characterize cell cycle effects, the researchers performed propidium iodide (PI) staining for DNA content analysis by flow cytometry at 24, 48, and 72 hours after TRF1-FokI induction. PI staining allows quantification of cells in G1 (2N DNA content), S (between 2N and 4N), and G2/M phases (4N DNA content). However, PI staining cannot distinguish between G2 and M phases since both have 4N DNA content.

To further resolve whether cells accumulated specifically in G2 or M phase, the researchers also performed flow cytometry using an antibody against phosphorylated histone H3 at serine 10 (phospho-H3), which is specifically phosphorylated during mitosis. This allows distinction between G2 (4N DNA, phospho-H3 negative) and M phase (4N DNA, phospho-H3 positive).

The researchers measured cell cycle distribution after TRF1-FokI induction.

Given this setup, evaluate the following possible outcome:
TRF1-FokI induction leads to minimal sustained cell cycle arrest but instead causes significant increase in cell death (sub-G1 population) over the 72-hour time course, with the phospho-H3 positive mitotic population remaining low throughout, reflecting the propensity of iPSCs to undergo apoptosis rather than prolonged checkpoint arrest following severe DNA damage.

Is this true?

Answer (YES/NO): NO